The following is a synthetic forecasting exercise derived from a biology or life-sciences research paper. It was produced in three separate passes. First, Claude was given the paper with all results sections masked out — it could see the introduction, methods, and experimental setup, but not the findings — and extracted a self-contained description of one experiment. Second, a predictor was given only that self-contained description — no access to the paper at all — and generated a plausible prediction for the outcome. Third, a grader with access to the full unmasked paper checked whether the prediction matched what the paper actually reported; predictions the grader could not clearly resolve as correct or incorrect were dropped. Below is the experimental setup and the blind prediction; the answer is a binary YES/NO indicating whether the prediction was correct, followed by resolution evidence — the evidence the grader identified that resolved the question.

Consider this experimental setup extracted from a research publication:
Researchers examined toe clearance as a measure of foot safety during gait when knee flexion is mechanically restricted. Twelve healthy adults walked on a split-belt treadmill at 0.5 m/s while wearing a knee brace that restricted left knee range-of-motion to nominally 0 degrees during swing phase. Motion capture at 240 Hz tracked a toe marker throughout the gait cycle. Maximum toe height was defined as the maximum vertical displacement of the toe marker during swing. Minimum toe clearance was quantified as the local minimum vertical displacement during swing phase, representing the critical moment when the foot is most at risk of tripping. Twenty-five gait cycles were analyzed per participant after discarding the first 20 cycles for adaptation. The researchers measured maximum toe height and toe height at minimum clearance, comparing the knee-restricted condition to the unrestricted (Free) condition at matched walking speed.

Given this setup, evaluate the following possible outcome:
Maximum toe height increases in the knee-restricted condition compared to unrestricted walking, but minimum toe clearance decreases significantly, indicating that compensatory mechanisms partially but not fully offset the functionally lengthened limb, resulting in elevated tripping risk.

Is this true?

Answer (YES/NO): NO